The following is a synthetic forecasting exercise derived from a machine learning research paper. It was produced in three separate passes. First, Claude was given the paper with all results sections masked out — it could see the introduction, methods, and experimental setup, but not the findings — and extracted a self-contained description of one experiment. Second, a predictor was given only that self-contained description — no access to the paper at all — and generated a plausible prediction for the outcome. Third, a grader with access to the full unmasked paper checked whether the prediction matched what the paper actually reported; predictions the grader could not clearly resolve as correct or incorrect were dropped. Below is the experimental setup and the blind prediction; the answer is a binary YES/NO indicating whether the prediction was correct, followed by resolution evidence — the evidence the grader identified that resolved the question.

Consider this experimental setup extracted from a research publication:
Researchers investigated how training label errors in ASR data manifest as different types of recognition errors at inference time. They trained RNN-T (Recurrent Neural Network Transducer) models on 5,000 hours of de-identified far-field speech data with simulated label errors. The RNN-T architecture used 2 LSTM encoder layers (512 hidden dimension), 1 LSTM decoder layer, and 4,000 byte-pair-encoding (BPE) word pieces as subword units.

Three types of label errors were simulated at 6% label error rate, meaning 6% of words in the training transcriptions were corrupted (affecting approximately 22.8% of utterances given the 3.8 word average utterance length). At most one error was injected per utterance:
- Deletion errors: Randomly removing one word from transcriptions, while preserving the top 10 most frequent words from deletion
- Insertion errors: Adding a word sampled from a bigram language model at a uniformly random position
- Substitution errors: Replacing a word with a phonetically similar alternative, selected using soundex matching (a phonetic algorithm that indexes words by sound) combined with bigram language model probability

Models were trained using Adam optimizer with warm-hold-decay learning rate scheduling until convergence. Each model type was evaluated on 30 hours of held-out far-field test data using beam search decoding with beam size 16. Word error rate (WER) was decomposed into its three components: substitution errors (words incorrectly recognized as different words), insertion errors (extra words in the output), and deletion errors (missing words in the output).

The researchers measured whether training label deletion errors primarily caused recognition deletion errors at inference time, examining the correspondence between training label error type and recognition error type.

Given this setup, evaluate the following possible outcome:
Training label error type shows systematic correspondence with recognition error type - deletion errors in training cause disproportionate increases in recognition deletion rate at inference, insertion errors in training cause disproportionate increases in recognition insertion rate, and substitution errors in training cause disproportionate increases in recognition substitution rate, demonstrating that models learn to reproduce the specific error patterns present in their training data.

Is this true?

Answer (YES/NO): NO